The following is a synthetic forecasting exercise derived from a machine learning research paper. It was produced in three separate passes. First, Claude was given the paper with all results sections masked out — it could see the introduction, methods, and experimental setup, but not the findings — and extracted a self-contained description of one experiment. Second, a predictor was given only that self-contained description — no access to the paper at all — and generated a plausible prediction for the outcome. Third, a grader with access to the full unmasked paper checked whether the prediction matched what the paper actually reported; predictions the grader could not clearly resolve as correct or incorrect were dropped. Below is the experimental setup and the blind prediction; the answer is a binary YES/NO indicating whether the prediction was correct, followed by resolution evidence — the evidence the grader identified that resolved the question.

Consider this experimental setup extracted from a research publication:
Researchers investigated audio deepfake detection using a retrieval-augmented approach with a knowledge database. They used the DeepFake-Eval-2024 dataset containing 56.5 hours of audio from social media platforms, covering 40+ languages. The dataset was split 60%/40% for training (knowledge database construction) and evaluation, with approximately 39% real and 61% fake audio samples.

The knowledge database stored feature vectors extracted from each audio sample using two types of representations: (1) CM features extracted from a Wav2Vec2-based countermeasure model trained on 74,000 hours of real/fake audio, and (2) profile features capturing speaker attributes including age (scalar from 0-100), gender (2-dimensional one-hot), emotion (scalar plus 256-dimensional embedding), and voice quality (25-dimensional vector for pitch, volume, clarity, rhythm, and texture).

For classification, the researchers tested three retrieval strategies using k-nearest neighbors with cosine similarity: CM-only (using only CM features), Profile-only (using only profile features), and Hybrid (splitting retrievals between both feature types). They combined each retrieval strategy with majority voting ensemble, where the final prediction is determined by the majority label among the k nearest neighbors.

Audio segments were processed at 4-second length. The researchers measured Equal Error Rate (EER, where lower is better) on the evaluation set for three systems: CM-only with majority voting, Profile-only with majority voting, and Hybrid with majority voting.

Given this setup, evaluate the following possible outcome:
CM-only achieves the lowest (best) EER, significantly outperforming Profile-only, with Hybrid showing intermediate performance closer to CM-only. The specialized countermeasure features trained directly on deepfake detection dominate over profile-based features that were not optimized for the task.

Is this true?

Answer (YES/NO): NO